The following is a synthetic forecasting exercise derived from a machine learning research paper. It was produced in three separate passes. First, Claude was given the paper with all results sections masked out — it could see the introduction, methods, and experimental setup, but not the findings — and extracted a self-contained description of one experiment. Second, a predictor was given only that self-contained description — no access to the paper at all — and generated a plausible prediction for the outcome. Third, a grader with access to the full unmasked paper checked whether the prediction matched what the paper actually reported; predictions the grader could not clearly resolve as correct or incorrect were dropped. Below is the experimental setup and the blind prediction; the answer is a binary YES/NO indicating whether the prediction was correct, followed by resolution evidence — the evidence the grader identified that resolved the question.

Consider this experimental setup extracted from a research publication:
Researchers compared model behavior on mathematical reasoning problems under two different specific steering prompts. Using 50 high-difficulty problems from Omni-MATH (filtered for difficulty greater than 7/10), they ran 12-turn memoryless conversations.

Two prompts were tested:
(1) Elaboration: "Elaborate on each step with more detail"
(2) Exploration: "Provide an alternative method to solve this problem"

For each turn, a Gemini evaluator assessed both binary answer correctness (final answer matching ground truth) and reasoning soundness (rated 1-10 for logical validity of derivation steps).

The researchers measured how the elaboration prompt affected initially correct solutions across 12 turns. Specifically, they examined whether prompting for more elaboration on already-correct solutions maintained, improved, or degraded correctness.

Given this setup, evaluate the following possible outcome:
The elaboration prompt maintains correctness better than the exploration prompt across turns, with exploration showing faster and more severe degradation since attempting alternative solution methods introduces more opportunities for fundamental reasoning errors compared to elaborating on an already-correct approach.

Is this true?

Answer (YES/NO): NO